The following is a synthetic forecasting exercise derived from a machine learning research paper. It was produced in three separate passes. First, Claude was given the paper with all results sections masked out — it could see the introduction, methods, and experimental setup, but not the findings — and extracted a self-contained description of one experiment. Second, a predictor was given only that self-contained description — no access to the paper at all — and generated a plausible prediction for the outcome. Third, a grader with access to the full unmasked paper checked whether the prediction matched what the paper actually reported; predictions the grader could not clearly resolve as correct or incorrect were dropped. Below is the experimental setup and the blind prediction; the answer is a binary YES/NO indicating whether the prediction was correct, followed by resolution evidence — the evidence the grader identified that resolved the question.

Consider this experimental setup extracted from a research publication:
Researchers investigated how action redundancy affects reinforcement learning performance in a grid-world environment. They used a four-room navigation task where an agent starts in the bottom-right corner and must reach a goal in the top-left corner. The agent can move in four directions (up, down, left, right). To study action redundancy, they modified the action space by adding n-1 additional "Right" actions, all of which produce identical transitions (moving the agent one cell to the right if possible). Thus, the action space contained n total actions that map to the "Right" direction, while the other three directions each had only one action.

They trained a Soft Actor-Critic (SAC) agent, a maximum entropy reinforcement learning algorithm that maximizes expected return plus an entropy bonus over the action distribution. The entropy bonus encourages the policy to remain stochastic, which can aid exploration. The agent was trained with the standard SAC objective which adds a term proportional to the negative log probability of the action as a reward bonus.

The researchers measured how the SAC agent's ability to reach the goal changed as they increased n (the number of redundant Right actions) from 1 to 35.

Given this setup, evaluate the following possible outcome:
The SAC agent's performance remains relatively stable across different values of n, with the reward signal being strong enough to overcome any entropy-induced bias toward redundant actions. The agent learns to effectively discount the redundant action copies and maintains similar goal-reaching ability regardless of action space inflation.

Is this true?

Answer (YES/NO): NO